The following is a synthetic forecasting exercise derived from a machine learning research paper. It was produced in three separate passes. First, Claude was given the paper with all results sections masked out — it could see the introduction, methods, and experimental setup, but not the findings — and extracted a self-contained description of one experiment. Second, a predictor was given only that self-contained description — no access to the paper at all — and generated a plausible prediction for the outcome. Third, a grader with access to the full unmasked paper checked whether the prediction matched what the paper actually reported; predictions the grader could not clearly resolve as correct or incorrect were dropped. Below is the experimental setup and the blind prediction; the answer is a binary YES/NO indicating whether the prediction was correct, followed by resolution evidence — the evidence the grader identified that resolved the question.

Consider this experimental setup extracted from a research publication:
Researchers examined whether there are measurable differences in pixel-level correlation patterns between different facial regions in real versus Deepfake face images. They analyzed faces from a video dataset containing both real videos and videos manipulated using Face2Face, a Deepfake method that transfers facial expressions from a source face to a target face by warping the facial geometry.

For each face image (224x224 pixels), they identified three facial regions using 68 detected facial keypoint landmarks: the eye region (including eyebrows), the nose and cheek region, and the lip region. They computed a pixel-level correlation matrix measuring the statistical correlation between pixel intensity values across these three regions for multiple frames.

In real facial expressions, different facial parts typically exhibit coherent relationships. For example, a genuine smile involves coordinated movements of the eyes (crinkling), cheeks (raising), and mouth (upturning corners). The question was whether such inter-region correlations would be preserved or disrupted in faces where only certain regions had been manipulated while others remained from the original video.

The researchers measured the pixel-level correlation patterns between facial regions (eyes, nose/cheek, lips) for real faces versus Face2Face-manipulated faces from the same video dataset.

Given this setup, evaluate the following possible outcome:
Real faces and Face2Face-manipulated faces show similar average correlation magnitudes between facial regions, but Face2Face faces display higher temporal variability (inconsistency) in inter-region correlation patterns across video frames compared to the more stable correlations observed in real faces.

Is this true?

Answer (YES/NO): NO